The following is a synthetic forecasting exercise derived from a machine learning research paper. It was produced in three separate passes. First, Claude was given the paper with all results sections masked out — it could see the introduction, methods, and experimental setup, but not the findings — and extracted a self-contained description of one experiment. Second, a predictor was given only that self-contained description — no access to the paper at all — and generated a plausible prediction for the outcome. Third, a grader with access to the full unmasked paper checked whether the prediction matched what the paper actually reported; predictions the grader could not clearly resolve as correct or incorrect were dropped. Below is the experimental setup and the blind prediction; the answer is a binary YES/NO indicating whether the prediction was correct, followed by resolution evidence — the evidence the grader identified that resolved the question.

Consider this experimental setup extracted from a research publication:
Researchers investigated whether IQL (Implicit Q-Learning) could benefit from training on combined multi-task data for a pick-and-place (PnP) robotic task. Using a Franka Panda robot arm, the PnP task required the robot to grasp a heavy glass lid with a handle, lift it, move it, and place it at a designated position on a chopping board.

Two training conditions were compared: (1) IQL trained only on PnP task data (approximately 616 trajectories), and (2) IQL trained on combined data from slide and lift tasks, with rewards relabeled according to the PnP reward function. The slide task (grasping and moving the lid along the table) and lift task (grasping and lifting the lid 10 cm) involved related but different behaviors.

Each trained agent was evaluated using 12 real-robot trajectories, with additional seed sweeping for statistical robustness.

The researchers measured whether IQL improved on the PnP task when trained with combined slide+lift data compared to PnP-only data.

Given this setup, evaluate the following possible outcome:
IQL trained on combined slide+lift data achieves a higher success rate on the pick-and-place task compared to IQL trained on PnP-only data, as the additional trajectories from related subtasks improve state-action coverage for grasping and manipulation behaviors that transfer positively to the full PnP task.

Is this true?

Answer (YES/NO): YES